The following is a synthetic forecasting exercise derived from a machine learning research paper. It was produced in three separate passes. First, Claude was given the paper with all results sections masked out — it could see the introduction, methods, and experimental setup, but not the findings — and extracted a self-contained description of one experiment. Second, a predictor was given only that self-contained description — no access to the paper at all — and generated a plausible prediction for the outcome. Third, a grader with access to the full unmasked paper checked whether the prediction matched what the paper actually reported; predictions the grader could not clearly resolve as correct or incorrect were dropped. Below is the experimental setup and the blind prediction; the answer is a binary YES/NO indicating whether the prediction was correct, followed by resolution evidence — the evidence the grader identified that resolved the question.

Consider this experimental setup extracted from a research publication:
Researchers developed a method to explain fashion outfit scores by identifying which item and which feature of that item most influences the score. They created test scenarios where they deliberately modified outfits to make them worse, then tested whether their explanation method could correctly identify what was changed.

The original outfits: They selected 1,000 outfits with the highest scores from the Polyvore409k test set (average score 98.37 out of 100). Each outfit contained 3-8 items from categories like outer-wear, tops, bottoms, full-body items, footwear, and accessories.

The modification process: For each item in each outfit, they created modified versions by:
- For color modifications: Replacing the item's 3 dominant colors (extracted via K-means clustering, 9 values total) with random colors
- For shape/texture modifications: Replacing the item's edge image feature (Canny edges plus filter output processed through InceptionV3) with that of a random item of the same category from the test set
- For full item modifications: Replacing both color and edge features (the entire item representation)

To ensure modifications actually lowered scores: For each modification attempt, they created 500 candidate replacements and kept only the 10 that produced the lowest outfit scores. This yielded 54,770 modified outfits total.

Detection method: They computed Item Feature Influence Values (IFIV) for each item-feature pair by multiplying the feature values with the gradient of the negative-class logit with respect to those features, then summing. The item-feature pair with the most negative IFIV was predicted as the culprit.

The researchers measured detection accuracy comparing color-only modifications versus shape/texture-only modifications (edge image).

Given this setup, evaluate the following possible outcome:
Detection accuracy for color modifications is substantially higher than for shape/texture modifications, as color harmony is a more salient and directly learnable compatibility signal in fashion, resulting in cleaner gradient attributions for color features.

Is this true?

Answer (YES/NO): NO